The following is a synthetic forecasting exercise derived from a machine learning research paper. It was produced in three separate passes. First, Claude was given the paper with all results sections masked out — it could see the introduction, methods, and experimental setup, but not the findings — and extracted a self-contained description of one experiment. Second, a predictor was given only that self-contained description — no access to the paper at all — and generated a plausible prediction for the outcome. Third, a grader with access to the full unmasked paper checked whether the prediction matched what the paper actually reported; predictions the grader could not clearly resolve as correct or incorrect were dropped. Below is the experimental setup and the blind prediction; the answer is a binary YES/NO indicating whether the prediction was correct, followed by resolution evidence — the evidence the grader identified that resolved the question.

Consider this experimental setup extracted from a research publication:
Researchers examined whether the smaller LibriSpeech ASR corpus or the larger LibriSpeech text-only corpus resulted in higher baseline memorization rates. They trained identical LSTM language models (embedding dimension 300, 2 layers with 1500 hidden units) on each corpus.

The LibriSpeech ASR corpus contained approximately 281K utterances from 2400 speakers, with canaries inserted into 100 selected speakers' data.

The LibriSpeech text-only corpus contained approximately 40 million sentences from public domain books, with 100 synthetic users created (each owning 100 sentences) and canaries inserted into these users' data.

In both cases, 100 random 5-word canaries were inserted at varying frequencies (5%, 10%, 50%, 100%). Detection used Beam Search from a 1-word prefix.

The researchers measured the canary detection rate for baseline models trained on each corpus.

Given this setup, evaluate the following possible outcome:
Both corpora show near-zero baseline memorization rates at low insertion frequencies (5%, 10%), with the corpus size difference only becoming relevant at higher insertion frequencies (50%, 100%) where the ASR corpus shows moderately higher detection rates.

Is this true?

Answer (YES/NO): NO